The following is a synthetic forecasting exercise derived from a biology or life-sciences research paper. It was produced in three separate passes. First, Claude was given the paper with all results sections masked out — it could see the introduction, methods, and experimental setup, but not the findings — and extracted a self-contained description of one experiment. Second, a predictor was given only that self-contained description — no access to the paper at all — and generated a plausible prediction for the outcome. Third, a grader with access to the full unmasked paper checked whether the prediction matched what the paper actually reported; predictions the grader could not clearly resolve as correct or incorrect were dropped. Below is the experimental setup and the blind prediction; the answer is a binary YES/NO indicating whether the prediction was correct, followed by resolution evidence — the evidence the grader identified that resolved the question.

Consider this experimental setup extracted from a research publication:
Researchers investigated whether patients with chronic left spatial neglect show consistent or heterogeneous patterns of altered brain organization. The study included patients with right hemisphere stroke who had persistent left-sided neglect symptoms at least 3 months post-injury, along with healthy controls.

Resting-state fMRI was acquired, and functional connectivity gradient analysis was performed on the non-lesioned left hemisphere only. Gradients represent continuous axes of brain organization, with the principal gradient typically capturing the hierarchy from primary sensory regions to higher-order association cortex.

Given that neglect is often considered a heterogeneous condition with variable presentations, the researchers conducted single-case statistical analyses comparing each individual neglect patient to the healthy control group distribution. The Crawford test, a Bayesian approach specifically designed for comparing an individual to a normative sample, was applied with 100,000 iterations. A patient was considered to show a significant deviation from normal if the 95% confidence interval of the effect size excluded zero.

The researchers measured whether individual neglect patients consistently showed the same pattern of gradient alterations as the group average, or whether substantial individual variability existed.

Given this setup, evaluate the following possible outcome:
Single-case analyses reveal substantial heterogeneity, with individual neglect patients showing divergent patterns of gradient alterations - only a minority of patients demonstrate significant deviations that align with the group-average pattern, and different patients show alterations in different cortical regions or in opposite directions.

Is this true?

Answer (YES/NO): NO